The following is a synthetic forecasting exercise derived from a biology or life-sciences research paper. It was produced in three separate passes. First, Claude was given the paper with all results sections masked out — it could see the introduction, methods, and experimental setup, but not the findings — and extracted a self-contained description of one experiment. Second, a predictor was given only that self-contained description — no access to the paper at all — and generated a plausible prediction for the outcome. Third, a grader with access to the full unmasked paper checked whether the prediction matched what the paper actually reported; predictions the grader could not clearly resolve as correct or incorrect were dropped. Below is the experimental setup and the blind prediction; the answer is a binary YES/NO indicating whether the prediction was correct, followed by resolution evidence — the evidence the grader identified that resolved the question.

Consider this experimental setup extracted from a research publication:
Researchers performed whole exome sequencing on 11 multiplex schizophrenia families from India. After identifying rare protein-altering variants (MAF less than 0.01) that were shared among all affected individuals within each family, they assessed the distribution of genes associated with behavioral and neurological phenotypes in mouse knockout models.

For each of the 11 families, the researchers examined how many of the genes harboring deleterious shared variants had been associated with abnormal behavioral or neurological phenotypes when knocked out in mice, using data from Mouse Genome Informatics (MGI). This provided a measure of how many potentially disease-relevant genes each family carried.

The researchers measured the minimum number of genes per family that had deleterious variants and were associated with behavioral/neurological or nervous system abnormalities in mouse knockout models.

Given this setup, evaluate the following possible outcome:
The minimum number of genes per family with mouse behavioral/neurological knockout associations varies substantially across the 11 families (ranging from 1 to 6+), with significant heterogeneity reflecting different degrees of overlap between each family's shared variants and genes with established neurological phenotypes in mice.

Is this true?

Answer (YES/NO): NO